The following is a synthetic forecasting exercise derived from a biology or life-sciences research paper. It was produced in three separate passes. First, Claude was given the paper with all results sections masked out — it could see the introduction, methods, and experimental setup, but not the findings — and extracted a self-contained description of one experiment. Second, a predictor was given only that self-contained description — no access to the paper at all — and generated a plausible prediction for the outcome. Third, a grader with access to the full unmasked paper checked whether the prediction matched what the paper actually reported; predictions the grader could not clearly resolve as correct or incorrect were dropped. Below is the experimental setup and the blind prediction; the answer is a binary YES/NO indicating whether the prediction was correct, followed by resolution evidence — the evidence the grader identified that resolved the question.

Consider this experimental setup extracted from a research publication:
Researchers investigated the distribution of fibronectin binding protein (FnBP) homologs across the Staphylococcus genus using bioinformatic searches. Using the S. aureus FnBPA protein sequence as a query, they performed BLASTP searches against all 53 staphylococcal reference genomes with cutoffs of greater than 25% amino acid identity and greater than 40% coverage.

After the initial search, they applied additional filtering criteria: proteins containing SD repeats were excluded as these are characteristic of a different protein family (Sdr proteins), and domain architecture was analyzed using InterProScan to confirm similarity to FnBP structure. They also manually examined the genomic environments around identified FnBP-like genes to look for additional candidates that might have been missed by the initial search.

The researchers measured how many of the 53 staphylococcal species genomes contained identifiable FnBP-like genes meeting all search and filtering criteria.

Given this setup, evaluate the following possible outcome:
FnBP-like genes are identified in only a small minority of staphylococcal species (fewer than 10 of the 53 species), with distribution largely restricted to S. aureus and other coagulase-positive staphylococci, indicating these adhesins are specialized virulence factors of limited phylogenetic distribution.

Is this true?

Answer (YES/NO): NO